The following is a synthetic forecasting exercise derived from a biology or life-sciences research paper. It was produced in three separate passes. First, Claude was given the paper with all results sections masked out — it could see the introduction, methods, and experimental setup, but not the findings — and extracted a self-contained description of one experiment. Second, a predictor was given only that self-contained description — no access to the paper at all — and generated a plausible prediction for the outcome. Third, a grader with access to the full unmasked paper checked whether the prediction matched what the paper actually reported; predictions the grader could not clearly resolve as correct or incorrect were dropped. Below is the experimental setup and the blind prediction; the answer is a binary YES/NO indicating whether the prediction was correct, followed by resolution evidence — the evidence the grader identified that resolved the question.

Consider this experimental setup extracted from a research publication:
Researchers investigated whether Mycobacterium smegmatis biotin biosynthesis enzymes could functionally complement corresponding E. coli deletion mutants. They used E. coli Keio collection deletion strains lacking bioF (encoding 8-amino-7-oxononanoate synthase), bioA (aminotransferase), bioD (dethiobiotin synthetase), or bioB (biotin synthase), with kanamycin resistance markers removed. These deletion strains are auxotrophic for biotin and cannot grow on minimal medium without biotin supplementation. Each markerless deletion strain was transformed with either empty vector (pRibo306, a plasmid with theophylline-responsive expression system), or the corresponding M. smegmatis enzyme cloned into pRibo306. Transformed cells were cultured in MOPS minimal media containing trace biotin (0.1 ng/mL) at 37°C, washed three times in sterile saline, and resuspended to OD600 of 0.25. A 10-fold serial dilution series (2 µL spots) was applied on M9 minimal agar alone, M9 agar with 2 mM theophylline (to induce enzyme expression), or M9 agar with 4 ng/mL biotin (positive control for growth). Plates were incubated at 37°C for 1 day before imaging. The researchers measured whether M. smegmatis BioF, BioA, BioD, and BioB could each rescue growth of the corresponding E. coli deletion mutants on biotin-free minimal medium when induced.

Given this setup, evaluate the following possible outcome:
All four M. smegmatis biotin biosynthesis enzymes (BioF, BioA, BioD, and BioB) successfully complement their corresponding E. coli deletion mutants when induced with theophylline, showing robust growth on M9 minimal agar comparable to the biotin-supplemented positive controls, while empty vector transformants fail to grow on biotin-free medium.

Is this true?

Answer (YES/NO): NO